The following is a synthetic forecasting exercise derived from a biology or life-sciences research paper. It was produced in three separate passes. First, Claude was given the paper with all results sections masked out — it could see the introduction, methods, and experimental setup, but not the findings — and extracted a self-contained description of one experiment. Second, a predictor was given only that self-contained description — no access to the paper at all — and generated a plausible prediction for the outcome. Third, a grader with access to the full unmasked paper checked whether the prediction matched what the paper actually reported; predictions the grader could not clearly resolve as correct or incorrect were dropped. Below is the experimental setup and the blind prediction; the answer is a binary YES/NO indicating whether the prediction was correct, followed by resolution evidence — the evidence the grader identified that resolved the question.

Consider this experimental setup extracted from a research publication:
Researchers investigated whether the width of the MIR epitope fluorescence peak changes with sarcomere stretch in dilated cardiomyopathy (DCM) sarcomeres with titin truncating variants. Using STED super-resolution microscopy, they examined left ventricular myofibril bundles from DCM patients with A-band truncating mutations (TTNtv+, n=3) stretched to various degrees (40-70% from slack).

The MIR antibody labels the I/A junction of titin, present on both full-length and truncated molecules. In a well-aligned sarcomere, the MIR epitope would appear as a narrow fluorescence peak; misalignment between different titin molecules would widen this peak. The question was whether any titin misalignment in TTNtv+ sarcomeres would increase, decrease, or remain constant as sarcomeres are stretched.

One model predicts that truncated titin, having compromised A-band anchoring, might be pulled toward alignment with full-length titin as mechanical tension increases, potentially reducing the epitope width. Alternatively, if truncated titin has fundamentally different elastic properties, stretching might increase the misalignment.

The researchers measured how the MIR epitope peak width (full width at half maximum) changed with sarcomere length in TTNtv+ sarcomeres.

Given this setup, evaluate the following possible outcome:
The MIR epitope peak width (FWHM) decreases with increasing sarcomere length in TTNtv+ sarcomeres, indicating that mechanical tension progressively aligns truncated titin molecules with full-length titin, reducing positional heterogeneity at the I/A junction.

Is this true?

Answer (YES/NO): YES